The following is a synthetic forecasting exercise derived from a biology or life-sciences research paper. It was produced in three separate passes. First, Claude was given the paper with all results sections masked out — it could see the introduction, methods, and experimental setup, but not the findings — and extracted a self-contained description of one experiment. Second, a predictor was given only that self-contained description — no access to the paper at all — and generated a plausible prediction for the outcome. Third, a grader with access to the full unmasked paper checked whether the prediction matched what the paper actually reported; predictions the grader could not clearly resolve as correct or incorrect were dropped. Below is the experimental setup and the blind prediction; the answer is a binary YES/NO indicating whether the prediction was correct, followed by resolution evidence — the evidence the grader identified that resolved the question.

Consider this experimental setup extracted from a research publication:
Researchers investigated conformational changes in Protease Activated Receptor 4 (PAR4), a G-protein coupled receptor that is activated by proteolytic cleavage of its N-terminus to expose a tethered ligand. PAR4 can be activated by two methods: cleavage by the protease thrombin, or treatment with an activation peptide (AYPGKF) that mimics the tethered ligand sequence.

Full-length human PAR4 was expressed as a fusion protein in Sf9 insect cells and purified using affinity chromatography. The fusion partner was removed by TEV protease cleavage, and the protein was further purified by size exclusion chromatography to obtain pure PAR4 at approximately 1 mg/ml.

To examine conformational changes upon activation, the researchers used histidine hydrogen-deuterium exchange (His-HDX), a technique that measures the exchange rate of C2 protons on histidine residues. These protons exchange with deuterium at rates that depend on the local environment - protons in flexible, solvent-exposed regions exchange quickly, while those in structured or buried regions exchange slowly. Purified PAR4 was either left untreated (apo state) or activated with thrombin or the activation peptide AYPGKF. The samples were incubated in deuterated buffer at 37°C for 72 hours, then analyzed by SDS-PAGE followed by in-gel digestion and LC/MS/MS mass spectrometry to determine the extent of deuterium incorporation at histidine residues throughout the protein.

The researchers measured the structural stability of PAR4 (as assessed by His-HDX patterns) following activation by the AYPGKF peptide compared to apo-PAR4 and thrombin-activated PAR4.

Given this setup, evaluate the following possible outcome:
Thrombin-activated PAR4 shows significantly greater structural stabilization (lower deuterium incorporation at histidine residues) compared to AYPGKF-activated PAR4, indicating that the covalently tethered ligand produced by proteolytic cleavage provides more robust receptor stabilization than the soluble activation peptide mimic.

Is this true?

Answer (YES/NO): YES